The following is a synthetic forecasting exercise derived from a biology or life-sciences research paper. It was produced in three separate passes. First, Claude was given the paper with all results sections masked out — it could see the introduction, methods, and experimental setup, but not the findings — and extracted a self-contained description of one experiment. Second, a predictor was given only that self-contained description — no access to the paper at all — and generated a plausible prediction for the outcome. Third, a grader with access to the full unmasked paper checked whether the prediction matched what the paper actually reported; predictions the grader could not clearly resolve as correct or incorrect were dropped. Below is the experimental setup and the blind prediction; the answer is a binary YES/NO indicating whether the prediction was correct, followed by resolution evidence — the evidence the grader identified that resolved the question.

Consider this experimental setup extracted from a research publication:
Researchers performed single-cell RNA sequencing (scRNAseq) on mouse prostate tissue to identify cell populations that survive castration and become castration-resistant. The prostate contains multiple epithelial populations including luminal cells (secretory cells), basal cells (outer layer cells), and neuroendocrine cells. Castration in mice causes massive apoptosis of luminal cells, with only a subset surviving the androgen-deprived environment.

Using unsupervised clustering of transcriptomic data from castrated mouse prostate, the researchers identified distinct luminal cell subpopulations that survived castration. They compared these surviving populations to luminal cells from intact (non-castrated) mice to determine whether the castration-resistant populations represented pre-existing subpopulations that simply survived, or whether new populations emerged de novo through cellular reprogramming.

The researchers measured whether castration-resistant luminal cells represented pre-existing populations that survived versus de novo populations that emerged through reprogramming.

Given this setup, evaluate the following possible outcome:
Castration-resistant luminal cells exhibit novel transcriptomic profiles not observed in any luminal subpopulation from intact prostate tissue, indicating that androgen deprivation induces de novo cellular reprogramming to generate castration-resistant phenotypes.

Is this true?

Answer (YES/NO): YES